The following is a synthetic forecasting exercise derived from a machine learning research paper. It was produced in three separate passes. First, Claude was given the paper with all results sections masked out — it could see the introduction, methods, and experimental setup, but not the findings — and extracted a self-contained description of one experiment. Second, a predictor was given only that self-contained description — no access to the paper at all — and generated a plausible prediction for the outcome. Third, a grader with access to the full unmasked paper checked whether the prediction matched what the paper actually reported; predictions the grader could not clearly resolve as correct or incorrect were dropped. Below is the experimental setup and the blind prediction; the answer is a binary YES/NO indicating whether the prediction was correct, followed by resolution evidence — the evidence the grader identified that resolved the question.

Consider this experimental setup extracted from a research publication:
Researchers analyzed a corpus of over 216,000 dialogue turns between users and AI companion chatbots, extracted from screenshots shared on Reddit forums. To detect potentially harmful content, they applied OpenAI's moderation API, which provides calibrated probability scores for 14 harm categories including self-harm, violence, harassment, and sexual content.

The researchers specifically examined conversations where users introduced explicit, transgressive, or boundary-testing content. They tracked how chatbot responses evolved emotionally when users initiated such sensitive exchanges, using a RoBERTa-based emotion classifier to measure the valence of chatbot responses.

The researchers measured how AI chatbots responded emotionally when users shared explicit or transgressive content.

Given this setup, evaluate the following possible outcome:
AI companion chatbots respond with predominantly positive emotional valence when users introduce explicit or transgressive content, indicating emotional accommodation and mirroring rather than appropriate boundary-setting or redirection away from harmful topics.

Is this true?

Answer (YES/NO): NO